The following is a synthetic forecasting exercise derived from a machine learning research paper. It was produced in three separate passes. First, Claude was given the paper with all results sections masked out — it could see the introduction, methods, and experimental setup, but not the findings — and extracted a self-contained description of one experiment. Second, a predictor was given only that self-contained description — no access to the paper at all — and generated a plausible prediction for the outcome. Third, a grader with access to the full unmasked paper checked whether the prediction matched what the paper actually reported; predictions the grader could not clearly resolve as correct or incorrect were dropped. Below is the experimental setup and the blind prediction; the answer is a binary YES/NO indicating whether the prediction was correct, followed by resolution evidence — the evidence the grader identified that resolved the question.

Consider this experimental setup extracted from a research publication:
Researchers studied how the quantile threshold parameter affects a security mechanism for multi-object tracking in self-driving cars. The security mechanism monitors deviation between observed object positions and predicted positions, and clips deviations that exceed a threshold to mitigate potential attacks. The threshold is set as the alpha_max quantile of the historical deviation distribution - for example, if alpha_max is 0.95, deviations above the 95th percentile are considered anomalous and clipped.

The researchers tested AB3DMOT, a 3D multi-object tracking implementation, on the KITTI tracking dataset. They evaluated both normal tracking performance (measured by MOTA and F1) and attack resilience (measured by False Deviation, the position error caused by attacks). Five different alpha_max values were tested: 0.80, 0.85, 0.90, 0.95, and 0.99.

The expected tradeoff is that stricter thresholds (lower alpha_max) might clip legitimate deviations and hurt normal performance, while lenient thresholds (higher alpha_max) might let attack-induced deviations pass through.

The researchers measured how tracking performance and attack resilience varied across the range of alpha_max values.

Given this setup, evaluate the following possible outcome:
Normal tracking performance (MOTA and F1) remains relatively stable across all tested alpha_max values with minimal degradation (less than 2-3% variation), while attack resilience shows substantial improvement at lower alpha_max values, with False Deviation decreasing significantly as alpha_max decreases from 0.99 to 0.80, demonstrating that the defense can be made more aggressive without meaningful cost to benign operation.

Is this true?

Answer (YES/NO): NO